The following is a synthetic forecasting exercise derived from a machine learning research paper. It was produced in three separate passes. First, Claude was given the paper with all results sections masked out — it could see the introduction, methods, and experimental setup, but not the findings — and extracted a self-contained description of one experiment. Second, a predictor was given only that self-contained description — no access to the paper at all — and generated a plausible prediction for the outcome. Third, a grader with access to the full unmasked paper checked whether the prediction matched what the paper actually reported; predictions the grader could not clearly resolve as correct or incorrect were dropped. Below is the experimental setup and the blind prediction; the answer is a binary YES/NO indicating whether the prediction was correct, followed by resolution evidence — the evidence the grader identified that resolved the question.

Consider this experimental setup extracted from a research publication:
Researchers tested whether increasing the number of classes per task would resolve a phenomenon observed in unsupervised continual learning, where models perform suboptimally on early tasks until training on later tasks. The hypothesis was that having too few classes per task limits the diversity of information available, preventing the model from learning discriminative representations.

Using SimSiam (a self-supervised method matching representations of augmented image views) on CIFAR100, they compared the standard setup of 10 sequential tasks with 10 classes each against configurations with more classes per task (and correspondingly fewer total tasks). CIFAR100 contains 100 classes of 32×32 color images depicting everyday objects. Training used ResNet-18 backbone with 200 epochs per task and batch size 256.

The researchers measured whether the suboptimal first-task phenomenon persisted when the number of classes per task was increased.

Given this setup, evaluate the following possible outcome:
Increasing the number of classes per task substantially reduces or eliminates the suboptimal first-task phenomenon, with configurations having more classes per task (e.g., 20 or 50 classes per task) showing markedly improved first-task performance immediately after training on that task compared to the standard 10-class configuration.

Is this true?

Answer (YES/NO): NO